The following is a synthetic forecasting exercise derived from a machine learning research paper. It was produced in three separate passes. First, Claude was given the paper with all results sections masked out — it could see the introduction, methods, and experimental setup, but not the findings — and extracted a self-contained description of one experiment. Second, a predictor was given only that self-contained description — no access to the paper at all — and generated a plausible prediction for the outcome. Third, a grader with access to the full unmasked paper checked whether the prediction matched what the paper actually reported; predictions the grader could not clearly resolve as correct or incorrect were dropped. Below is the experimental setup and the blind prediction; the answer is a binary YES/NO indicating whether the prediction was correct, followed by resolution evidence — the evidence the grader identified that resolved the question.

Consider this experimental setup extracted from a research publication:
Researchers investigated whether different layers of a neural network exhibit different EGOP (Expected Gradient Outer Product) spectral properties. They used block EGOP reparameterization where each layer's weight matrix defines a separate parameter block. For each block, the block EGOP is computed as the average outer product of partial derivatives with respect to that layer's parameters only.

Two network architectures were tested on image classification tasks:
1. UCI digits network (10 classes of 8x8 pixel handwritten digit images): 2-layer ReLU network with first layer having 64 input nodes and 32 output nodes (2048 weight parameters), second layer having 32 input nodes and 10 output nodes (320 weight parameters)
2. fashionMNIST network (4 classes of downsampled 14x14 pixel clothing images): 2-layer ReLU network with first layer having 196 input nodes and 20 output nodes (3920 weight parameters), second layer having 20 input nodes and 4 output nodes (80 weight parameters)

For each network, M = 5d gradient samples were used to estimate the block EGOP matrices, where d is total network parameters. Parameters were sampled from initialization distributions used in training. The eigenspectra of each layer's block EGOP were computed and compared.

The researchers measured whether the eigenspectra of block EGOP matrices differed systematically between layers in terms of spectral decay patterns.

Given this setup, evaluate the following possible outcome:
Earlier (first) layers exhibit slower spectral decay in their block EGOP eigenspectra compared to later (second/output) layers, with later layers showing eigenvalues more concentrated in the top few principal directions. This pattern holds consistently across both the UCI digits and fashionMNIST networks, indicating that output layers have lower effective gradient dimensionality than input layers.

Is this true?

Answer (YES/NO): NO